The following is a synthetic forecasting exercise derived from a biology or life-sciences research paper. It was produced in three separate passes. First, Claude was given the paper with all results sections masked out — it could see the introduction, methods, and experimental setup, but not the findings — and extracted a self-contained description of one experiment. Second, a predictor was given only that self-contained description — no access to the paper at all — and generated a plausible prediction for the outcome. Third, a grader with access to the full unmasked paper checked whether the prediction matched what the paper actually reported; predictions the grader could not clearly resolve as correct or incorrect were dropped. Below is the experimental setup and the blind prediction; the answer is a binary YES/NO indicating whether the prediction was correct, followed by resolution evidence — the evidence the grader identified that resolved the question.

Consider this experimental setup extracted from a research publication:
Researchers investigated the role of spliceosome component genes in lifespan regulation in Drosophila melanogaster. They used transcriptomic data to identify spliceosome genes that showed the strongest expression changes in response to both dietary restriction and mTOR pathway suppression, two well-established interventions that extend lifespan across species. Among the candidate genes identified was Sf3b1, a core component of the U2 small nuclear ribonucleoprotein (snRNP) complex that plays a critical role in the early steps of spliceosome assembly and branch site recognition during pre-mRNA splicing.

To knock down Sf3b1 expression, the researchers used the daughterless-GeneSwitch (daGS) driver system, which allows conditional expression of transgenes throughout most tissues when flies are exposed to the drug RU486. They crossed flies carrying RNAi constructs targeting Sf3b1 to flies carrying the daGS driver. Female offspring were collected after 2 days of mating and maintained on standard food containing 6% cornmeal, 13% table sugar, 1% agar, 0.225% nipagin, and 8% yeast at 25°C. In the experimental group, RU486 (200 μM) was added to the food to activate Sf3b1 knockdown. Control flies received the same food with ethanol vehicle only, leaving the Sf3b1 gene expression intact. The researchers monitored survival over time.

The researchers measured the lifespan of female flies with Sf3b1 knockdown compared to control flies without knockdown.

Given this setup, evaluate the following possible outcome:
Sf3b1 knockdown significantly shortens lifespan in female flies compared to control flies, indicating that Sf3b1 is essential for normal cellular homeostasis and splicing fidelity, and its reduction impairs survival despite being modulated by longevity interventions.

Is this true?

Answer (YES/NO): YES